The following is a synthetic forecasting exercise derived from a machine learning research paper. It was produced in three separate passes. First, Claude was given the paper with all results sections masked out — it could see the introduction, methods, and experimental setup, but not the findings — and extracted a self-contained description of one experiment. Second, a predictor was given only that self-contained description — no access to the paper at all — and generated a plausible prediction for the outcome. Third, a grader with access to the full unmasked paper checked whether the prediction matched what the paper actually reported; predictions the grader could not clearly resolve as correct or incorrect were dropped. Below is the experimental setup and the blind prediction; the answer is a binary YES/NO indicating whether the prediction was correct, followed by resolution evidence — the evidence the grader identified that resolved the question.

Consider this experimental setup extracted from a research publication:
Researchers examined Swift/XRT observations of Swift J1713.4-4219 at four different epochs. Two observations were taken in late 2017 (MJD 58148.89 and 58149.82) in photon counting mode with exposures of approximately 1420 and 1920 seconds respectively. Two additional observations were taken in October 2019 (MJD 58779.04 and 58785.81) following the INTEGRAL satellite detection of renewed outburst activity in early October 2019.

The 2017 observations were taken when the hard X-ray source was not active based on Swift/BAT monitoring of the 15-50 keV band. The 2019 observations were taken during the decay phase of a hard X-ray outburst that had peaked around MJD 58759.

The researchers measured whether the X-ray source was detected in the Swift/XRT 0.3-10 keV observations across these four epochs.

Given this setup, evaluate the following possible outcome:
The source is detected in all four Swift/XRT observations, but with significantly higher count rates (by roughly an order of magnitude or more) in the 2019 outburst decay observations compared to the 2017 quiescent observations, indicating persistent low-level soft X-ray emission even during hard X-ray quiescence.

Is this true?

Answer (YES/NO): NO